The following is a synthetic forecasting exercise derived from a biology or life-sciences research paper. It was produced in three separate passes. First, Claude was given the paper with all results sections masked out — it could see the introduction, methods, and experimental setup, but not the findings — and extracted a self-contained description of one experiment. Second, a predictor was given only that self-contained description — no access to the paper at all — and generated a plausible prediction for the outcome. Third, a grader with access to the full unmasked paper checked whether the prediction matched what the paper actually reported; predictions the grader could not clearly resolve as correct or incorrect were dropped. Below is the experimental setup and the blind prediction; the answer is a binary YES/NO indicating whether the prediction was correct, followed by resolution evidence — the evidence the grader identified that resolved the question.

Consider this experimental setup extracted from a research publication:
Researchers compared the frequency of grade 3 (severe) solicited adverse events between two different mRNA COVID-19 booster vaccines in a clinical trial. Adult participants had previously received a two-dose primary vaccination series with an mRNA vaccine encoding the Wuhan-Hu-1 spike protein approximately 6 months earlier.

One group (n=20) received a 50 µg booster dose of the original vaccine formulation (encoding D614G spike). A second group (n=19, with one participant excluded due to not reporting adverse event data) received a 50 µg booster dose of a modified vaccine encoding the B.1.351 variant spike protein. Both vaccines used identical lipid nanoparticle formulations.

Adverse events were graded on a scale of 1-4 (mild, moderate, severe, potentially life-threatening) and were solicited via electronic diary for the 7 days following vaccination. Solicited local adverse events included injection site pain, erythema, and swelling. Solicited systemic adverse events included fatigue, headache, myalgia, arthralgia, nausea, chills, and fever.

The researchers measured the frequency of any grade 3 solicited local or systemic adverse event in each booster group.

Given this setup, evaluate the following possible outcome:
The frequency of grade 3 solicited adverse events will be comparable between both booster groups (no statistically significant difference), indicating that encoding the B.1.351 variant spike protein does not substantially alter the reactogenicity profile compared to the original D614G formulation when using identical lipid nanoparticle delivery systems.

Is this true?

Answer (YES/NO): YES